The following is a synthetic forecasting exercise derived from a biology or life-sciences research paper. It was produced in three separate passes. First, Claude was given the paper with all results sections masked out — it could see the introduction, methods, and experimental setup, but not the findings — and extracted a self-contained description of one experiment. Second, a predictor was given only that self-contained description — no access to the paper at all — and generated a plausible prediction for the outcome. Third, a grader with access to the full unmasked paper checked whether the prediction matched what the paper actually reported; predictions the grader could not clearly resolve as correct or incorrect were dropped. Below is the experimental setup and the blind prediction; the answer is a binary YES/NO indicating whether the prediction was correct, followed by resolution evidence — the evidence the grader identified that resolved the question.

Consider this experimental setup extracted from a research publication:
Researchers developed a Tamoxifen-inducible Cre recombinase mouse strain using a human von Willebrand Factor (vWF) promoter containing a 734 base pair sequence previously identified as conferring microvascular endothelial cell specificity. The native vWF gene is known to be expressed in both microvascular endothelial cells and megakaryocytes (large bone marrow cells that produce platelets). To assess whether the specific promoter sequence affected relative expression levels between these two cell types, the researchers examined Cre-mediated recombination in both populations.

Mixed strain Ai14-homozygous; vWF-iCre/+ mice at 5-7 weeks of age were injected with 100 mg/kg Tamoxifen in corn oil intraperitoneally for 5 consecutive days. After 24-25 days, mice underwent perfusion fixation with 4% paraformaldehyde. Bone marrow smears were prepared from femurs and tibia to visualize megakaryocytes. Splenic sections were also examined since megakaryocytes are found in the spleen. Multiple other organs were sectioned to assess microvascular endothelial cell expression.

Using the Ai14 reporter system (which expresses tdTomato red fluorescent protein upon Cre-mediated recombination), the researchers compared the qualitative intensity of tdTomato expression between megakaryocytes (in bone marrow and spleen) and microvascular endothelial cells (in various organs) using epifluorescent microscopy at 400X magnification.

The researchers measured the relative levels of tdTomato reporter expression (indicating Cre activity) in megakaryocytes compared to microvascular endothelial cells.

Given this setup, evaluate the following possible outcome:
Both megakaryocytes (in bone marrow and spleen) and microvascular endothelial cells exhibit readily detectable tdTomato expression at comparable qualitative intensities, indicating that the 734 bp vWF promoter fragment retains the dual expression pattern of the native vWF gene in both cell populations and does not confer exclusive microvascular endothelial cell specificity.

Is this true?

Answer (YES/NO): NO